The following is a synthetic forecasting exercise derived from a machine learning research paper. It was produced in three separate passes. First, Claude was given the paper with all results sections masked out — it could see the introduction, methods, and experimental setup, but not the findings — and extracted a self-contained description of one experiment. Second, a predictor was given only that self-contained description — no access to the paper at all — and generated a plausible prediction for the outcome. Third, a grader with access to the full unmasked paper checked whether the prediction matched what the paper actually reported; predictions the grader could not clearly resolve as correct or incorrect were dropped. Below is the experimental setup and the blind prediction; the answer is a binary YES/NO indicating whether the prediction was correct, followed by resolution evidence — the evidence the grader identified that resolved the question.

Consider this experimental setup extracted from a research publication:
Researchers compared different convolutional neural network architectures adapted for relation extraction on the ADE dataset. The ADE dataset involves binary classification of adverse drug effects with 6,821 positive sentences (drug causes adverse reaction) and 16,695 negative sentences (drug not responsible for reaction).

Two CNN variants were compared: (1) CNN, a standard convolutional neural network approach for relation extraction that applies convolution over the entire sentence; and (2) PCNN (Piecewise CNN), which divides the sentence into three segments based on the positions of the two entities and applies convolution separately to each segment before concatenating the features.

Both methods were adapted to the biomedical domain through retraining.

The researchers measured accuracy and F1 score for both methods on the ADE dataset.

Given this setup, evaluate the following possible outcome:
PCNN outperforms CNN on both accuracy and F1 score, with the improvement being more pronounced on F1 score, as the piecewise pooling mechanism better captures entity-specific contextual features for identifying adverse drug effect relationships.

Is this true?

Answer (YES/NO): NO